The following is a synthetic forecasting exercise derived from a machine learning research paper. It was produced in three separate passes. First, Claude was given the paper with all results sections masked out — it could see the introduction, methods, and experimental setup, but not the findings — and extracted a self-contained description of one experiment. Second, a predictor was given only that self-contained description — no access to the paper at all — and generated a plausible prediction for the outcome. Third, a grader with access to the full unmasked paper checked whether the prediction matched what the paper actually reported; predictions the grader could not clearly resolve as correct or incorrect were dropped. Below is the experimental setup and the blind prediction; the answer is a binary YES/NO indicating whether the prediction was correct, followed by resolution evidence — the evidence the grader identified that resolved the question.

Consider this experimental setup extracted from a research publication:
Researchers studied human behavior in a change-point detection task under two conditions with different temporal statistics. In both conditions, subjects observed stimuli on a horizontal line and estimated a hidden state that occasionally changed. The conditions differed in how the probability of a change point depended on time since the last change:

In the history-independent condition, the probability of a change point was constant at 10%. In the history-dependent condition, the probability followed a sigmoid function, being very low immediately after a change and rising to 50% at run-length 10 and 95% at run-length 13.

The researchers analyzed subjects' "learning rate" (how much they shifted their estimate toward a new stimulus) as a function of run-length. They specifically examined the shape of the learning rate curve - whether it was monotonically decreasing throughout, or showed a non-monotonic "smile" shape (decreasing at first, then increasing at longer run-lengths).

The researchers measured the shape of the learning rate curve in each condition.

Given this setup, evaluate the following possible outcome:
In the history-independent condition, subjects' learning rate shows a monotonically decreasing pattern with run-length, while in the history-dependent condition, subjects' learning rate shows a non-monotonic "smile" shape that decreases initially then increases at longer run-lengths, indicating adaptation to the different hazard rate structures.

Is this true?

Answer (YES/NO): YES